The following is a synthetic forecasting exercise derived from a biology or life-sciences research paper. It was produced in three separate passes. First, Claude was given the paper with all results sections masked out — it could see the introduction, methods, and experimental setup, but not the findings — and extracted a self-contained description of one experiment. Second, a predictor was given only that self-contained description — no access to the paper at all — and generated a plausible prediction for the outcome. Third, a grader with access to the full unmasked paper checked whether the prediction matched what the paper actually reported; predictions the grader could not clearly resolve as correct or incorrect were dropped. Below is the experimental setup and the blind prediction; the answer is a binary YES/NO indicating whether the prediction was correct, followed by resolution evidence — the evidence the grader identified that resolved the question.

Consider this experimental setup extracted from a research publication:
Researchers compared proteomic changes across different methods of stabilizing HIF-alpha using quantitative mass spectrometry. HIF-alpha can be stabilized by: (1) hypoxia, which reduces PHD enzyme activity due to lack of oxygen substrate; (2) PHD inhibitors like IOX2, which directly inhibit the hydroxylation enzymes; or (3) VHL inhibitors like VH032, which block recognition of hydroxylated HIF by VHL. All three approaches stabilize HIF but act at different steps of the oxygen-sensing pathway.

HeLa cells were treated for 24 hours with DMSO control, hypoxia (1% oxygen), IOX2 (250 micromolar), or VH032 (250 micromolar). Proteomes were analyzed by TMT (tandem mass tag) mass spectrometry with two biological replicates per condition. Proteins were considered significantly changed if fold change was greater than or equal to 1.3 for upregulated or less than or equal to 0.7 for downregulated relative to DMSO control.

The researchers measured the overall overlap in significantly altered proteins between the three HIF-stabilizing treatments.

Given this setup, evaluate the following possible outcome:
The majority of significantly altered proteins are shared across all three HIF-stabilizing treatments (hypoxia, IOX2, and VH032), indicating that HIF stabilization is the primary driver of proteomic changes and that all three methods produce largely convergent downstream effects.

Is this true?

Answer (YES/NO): NO